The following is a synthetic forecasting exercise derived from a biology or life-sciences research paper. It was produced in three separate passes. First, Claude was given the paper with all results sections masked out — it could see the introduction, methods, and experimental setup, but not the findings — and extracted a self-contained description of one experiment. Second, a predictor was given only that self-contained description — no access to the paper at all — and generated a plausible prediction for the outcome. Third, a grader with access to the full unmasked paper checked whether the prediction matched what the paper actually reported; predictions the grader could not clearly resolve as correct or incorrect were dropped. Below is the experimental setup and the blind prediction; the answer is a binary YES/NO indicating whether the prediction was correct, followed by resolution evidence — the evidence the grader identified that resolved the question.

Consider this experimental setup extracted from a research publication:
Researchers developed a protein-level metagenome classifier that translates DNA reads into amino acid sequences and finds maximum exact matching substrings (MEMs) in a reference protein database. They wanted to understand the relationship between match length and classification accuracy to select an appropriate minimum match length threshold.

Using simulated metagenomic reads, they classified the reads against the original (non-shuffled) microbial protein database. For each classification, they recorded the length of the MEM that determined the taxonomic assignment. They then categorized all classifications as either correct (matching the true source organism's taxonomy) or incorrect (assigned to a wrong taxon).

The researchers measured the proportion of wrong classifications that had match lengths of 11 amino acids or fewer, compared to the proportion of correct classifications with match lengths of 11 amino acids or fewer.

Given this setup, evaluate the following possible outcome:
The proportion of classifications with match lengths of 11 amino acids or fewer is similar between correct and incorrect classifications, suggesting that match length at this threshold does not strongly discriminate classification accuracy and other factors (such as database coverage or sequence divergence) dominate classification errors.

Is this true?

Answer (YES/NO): NO